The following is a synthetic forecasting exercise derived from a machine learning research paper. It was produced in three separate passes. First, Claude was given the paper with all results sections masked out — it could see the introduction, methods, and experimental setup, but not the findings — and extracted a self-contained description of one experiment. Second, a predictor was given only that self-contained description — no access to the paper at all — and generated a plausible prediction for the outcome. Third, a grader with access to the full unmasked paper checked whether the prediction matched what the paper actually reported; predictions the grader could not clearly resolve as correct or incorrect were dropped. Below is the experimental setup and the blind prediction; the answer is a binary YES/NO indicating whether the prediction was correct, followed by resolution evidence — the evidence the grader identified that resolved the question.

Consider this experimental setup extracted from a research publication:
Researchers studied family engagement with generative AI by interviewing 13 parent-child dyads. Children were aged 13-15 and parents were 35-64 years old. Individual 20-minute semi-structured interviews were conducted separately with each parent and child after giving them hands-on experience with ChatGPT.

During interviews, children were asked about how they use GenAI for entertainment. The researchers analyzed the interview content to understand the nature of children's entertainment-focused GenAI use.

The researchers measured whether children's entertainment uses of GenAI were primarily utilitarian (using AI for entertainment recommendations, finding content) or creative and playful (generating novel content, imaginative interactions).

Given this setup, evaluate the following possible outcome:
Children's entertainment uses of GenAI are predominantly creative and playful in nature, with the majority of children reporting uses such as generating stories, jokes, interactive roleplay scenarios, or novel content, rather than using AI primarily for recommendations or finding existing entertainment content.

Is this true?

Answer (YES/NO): YES